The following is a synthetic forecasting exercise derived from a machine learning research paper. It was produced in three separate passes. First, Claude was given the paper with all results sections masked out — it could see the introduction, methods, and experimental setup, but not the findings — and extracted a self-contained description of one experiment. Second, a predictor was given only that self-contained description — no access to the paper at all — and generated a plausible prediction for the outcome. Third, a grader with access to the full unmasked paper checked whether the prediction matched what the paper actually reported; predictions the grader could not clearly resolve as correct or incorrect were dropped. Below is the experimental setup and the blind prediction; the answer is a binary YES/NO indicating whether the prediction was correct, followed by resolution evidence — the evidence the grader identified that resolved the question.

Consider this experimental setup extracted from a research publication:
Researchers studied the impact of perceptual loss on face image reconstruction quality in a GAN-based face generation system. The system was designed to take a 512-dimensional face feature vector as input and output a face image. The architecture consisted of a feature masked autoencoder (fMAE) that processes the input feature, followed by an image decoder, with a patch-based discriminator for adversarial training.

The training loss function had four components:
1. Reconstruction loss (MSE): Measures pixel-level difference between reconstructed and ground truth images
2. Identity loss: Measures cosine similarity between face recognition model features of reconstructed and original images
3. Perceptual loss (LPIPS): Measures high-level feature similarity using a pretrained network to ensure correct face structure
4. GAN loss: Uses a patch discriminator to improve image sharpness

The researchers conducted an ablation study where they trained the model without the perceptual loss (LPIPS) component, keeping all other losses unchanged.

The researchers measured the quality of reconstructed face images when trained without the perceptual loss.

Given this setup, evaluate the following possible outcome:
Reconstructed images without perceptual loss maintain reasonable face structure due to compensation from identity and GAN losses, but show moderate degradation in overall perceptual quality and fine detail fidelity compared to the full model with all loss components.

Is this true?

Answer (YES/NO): NO